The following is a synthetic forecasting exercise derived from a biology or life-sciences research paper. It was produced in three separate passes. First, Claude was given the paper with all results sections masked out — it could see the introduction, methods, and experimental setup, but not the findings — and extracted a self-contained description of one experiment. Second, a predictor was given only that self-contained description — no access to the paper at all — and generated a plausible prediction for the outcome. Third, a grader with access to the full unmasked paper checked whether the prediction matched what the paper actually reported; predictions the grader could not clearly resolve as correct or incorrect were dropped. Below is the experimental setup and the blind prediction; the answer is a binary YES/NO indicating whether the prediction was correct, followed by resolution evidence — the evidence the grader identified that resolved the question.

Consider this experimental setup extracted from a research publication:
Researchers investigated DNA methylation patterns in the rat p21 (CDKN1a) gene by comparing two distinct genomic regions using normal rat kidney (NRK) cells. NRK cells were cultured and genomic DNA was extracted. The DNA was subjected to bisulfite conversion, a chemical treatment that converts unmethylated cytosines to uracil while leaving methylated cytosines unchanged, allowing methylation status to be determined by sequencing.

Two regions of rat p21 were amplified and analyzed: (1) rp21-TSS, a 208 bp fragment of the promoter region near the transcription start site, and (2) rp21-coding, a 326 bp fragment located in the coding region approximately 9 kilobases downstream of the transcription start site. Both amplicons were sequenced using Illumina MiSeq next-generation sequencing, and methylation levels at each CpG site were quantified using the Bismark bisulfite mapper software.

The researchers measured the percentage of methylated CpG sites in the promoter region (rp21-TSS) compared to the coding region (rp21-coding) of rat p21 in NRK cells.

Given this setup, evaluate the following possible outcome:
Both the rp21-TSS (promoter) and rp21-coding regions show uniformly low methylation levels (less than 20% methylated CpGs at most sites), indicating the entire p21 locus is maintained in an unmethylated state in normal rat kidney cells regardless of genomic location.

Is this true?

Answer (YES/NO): NO